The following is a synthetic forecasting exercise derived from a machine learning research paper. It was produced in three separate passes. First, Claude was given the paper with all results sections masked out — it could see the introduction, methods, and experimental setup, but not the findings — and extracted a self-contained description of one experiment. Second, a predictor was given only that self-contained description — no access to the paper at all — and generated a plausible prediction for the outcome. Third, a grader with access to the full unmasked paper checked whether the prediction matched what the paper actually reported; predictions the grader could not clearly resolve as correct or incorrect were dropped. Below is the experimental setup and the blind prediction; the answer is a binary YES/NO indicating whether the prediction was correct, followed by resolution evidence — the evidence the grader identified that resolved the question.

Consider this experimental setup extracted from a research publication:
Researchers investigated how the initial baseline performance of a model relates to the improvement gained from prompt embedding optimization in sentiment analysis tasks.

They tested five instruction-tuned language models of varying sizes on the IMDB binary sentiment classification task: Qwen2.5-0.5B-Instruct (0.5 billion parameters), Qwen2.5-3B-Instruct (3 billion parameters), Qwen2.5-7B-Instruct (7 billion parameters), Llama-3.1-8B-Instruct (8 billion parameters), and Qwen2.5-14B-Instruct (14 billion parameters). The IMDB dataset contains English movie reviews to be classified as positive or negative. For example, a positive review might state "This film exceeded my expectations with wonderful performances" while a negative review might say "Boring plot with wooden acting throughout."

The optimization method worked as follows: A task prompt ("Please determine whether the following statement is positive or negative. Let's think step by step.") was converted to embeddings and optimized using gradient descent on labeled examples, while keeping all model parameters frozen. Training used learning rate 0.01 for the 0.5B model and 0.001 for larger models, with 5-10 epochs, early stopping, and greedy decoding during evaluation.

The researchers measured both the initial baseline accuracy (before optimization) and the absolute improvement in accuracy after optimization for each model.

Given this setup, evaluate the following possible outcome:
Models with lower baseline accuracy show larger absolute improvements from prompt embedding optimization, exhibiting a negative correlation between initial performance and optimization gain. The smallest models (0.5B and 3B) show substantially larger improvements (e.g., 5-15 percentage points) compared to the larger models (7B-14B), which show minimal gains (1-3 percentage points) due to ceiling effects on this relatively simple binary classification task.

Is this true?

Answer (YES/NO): NO